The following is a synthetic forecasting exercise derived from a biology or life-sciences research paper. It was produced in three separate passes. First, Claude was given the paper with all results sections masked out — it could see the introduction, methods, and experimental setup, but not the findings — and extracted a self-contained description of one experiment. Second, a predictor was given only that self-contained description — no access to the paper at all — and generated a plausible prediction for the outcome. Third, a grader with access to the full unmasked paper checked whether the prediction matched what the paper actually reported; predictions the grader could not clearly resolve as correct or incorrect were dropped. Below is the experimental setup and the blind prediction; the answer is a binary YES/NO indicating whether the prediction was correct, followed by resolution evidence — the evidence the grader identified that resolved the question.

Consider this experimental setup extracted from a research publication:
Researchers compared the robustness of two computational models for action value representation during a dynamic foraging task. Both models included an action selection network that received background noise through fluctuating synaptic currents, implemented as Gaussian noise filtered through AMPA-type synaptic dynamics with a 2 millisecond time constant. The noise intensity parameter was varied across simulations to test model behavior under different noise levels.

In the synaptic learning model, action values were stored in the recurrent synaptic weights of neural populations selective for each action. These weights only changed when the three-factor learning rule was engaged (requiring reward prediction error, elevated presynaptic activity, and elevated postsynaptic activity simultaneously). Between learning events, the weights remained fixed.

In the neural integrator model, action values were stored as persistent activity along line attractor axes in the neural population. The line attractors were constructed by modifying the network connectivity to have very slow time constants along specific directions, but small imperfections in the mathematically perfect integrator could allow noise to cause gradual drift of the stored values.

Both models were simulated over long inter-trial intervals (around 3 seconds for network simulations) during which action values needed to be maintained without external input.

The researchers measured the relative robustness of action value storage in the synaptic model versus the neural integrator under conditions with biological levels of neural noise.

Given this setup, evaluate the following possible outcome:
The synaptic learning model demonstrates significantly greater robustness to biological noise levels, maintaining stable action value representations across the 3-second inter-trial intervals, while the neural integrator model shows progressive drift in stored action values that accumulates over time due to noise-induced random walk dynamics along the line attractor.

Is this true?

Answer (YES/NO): YES